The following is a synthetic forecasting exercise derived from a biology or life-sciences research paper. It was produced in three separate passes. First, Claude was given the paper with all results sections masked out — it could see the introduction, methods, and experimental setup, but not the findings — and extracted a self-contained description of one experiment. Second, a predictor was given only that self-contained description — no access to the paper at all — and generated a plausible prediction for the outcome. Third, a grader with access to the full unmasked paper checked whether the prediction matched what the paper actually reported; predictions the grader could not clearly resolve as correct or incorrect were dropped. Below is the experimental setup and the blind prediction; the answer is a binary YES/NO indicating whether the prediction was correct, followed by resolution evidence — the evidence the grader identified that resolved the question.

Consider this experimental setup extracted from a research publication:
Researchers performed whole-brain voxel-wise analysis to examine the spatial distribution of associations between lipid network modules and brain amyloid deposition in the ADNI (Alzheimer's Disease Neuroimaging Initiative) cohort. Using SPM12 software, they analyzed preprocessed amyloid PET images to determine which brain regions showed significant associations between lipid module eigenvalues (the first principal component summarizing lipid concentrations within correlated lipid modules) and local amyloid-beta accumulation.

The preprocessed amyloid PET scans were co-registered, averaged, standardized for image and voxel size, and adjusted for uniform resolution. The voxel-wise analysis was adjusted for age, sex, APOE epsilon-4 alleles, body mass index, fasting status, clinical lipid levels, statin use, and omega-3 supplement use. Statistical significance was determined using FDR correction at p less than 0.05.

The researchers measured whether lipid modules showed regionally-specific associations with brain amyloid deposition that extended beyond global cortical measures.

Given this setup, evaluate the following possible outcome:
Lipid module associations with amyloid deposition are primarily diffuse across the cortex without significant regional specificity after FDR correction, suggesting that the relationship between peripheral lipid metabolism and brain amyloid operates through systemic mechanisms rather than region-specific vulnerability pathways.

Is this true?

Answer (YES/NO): NO